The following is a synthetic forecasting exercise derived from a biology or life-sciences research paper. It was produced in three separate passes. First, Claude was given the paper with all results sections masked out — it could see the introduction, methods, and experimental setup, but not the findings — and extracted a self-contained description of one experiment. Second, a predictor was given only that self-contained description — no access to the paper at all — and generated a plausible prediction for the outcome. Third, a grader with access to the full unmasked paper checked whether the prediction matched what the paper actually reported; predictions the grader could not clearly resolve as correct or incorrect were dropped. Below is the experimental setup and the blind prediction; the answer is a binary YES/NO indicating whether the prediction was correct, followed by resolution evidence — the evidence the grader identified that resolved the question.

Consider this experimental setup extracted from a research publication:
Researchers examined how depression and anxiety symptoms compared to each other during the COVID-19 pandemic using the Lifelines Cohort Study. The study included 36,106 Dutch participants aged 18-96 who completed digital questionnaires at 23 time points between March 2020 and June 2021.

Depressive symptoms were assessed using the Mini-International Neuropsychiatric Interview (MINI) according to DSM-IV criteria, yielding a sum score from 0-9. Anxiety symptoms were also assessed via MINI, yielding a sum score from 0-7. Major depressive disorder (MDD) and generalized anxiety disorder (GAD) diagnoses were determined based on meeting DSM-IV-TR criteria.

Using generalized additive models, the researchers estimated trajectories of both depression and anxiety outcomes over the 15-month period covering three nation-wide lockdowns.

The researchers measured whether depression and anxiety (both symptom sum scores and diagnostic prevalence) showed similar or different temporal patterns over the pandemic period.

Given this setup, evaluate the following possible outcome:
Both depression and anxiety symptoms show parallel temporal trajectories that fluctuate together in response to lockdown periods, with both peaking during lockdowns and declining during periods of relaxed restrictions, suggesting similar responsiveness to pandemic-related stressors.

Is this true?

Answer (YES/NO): NO